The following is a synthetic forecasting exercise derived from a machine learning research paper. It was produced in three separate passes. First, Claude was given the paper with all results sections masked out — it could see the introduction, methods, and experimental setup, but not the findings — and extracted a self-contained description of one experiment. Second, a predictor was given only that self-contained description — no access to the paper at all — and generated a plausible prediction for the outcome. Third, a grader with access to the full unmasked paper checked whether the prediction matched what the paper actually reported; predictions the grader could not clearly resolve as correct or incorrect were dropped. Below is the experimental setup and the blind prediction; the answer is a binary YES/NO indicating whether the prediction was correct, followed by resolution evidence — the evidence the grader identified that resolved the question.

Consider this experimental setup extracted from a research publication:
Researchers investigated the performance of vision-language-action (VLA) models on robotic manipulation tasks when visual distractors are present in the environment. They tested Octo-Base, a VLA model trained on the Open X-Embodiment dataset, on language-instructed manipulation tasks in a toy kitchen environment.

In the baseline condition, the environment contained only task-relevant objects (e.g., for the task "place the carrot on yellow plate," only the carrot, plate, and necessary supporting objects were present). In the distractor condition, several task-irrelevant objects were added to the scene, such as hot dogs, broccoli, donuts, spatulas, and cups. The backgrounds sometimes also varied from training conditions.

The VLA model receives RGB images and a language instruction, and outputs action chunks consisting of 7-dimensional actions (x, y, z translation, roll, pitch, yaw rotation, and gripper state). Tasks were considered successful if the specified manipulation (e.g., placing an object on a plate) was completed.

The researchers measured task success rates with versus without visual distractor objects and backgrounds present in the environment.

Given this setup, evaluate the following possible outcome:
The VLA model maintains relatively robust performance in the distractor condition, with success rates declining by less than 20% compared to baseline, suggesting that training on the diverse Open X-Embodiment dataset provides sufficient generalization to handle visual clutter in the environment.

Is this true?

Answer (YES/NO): NO